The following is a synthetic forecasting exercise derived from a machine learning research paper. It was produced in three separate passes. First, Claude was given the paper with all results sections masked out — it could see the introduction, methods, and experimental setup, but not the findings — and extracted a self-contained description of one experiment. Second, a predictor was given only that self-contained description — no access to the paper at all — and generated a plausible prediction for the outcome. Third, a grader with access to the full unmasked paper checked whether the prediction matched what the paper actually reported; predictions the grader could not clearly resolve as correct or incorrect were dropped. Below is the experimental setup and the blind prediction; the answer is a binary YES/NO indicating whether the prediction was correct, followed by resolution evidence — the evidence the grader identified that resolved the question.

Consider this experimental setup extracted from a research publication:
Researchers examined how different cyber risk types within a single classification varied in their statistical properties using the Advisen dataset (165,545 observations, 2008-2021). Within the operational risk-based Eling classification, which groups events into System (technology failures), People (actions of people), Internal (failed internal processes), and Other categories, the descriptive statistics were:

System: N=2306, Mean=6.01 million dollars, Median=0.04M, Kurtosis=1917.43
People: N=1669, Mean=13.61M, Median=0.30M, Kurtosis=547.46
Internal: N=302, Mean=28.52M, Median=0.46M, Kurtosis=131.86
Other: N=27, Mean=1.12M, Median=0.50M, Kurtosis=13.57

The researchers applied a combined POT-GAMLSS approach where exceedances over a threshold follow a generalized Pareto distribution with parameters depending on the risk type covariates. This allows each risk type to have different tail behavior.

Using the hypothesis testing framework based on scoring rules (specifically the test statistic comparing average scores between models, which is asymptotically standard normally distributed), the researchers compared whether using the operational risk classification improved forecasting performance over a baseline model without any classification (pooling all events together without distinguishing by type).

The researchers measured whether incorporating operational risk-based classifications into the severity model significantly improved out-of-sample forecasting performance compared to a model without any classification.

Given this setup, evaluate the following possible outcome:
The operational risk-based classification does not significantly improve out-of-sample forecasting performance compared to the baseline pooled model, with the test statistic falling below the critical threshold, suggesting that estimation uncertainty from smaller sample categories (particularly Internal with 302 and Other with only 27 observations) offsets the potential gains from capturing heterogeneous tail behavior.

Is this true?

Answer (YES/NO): YES